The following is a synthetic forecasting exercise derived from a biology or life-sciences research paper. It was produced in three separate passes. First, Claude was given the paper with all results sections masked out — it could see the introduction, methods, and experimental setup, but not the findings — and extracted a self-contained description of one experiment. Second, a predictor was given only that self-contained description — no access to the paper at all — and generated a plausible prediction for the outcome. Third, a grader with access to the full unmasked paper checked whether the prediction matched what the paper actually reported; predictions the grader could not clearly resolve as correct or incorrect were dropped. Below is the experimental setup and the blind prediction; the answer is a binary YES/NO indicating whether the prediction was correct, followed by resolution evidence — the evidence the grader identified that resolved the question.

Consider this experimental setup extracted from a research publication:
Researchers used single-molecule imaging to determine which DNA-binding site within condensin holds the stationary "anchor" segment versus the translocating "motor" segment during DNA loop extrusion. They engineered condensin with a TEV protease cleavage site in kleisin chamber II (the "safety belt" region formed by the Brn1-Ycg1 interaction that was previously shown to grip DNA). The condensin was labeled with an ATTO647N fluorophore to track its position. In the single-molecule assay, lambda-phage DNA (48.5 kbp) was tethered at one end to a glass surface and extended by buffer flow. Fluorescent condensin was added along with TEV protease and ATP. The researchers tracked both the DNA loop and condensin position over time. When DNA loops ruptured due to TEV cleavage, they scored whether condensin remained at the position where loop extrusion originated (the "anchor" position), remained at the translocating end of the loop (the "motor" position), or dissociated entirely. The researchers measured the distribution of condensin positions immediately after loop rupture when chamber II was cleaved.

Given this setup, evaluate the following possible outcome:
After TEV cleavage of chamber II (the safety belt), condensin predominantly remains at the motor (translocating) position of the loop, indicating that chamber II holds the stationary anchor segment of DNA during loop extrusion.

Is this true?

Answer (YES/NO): NO